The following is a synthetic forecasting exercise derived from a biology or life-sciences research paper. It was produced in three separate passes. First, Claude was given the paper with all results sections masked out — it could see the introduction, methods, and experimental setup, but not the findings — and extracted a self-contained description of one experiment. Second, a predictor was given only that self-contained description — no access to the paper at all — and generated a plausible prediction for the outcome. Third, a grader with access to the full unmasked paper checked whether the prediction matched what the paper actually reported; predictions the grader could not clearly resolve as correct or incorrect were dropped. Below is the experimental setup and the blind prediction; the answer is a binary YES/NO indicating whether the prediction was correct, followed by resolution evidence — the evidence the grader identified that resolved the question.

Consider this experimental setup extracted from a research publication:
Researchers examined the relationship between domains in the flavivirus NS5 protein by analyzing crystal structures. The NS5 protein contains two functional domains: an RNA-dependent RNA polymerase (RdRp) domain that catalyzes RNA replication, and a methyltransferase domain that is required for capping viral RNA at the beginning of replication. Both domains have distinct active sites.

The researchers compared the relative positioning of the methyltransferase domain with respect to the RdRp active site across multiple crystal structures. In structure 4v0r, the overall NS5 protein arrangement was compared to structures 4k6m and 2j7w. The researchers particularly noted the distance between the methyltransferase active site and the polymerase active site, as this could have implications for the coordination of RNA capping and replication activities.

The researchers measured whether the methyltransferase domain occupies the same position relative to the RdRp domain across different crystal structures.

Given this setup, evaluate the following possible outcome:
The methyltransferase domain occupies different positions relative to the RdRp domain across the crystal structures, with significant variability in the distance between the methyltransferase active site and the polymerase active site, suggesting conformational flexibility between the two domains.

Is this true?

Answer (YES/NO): YES